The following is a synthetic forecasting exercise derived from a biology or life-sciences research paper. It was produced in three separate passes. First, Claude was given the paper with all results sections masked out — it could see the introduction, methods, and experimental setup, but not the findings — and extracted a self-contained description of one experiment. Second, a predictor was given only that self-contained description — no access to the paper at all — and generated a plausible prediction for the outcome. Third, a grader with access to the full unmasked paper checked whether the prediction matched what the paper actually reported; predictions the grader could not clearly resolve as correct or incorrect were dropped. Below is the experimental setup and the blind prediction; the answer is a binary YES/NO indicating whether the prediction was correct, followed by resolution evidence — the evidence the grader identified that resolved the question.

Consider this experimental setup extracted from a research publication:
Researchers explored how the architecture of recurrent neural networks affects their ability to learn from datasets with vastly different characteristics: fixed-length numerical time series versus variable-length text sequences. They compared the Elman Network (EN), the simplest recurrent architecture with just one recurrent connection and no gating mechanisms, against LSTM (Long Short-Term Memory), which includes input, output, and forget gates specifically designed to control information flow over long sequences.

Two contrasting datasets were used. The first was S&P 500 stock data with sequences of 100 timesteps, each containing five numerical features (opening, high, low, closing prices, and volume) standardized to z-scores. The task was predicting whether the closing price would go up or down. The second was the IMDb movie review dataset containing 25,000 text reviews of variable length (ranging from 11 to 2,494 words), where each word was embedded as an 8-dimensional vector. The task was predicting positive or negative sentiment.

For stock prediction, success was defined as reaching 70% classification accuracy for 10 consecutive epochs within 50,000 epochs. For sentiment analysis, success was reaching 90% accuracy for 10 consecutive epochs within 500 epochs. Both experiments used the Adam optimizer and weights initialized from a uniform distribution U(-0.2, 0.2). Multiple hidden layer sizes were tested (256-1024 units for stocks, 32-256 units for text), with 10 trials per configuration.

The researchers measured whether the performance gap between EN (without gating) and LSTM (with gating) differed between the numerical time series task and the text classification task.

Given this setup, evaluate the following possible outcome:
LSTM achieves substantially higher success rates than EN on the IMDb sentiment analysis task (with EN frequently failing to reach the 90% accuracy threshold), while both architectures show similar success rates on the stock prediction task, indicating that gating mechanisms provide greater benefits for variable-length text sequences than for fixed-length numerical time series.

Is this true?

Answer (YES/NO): NO